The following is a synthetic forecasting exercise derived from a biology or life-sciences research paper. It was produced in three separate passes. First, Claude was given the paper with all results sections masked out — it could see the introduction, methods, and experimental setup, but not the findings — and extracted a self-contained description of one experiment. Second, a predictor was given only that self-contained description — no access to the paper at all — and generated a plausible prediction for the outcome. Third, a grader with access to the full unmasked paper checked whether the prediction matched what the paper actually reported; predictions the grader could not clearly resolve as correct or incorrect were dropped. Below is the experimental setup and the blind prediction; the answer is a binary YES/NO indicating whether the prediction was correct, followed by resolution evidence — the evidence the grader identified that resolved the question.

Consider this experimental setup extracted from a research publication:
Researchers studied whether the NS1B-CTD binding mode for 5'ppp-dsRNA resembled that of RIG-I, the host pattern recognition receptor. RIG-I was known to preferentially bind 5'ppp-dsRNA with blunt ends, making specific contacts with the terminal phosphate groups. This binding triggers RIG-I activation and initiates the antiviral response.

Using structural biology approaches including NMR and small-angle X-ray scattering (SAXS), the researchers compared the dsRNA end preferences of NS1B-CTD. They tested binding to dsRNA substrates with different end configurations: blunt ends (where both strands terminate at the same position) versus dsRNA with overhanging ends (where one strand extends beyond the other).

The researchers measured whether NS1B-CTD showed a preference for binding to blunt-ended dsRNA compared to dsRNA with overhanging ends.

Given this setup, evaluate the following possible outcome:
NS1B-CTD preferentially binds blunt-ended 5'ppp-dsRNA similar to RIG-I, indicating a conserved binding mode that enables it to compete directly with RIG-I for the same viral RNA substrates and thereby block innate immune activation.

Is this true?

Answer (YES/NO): YES